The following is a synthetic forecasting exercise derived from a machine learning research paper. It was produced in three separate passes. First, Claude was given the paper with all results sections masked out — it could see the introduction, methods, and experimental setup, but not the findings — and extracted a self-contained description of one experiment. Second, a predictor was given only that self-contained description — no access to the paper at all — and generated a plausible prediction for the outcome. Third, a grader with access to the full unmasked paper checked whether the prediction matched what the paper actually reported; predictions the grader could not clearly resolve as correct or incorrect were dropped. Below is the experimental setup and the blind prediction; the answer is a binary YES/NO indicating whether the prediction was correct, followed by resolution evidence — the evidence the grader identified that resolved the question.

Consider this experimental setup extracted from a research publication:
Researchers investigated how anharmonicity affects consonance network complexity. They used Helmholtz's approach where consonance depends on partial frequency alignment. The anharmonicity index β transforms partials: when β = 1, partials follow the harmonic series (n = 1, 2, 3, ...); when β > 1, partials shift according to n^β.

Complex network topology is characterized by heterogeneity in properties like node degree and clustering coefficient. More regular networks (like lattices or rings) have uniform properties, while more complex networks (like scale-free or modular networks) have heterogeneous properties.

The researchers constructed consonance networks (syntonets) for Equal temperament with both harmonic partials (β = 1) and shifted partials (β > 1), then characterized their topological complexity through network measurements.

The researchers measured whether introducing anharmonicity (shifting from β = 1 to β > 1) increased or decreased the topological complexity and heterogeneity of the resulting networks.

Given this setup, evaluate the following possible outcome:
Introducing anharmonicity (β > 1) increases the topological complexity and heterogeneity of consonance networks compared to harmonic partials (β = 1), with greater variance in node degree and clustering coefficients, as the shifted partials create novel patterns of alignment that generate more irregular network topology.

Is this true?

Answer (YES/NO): YES